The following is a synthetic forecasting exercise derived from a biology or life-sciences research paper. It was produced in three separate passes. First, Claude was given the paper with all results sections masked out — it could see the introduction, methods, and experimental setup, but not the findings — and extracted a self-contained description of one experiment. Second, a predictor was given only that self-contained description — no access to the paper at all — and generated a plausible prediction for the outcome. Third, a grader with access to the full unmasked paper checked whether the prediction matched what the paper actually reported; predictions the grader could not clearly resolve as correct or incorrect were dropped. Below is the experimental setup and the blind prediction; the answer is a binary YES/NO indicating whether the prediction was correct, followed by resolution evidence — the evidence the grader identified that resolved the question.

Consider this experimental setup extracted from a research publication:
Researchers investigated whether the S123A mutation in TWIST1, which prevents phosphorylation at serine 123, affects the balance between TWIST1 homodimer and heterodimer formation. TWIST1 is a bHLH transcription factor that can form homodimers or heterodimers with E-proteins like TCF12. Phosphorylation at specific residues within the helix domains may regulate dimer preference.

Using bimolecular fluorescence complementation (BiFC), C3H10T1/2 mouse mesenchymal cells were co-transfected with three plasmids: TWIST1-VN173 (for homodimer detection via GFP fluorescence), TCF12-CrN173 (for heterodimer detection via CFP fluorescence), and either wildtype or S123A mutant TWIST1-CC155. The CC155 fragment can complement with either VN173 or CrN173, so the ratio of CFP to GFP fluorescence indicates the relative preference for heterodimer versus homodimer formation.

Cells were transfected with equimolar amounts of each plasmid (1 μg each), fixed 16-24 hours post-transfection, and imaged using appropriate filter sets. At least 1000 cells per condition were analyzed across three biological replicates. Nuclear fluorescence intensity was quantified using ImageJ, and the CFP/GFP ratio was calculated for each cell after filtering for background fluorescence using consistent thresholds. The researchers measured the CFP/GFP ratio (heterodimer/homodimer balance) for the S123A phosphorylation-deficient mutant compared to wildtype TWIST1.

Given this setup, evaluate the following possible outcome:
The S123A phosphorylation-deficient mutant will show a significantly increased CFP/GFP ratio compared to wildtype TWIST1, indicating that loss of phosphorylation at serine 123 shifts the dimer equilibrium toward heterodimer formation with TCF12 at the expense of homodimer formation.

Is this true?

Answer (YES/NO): YES